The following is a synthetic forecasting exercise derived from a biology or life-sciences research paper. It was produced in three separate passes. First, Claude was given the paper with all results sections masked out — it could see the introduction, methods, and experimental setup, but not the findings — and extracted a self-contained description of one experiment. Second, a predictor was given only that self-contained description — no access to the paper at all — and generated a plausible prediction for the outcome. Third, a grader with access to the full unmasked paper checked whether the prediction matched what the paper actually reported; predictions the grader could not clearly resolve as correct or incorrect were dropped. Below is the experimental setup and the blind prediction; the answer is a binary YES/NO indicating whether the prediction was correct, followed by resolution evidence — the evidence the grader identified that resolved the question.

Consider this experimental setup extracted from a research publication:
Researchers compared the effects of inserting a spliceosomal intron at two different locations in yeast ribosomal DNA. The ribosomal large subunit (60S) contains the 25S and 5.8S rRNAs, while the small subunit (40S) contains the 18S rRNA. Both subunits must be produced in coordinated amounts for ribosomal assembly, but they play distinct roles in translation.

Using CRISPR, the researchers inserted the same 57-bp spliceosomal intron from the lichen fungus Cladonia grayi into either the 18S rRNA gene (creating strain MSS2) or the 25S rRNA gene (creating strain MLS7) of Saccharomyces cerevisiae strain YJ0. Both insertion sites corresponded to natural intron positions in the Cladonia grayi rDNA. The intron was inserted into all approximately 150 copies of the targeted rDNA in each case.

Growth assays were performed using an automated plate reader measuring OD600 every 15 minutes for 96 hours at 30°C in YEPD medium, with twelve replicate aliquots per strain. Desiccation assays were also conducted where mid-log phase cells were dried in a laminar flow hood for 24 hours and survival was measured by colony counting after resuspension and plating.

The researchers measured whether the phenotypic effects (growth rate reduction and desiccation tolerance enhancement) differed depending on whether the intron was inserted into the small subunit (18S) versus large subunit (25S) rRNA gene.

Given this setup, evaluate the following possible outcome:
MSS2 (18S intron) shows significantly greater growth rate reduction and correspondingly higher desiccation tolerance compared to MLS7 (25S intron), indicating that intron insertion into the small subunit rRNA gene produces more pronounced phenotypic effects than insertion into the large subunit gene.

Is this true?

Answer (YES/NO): NO